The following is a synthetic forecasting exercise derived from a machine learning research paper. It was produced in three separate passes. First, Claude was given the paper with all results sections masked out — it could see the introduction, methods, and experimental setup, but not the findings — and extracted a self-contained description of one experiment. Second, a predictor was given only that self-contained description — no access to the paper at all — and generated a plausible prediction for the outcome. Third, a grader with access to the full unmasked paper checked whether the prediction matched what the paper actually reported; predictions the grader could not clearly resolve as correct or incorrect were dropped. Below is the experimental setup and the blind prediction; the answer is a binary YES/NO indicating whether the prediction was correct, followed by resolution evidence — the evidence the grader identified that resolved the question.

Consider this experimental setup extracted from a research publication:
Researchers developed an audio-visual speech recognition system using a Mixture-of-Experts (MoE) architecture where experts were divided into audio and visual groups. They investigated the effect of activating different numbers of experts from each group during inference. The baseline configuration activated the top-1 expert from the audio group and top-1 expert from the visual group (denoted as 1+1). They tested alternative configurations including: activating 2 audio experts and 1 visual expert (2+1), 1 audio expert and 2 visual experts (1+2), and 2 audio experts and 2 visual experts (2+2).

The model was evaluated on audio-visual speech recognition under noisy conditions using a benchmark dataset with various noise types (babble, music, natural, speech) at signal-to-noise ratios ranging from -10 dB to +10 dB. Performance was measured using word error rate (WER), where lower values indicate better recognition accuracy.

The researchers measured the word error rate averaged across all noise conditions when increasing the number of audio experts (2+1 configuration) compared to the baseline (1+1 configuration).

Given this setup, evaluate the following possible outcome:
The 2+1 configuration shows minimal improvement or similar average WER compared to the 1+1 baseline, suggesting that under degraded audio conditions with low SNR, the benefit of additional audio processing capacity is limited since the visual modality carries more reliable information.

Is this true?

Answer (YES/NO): NO